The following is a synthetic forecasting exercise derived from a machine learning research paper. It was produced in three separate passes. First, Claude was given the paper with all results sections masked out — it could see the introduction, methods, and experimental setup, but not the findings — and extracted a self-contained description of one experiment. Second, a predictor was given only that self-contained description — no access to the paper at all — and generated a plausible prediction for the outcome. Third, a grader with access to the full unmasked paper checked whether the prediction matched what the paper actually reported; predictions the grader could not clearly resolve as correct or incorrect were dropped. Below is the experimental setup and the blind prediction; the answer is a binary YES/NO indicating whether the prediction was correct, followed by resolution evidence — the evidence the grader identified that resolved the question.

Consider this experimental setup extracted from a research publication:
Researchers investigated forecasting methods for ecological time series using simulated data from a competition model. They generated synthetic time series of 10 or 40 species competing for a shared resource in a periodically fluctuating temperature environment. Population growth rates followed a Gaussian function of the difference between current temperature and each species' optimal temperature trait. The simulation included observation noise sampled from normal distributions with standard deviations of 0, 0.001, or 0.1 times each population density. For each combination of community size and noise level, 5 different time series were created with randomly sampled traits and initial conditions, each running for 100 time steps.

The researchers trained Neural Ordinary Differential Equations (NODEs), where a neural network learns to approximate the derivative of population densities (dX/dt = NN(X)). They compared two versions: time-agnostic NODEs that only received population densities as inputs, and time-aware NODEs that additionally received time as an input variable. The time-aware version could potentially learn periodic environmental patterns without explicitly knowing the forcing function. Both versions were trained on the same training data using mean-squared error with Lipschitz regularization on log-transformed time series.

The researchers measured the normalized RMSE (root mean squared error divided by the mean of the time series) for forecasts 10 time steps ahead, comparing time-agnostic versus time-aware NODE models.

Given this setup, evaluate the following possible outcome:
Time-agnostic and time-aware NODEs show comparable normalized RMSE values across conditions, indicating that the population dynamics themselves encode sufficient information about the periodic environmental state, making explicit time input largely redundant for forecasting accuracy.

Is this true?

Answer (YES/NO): YES